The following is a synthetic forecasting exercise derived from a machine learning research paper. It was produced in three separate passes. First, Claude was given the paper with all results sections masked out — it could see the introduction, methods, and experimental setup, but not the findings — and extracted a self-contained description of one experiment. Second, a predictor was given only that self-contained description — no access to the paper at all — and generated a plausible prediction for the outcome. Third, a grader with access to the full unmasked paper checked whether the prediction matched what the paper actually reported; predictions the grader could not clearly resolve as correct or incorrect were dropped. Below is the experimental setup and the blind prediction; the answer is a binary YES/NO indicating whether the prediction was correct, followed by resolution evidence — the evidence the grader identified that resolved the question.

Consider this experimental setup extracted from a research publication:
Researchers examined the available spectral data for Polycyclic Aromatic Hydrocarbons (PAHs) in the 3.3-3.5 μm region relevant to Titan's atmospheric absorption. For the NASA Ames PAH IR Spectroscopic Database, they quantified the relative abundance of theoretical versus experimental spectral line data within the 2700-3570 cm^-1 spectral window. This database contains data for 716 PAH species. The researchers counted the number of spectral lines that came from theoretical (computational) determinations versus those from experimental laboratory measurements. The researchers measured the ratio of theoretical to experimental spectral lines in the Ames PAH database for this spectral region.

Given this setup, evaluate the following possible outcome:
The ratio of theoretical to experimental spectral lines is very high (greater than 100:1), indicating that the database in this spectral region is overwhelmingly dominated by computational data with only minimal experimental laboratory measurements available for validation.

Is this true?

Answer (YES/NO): NO